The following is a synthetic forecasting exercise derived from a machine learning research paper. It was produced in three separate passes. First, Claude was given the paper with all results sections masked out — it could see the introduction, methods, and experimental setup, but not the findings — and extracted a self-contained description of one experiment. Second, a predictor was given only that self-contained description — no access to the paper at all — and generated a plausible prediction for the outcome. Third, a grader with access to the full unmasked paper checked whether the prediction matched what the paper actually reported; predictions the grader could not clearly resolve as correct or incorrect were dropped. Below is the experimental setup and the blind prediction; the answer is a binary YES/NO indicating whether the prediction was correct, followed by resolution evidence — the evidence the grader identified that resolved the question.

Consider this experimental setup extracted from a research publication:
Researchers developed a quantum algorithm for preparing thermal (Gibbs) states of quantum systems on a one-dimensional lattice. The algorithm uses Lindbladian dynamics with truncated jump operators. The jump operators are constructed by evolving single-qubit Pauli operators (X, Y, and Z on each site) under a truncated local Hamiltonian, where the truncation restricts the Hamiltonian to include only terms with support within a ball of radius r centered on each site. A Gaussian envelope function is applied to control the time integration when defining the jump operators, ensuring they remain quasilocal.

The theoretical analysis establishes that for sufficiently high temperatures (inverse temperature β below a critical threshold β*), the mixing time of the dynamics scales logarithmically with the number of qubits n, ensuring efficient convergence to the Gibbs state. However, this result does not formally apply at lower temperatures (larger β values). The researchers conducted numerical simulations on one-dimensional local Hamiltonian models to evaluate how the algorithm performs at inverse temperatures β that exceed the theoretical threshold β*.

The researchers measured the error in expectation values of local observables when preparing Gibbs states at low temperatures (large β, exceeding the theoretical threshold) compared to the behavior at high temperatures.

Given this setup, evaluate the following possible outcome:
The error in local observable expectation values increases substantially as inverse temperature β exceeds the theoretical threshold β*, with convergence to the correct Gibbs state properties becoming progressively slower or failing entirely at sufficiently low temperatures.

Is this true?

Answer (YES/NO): NO